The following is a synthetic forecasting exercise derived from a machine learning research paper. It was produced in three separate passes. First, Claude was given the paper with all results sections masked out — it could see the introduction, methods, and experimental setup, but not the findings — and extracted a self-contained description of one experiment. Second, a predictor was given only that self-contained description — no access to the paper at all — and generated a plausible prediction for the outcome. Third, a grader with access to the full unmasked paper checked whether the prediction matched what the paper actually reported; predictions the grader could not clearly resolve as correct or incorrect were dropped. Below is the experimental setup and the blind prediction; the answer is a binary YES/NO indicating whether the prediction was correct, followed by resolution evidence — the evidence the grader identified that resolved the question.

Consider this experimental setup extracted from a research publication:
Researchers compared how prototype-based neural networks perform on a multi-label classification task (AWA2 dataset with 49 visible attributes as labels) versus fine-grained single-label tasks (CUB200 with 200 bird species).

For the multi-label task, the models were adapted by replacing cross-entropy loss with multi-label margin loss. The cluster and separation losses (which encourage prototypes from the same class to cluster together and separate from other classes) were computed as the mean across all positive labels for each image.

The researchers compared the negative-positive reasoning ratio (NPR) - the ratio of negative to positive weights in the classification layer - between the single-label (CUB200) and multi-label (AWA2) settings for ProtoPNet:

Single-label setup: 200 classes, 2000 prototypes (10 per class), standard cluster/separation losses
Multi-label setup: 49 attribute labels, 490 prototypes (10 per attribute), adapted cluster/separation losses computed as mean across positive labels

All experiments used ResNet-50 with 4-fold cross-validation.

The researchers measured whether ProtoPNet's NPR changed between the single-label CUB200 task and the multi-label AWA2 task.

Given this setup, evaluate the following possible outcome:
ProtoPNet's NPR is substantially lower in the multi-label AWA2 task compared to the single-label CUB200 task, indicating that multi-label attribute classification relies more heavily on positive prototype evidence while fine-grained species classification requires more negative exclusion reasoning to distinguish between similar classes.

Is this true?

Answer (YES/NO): NO